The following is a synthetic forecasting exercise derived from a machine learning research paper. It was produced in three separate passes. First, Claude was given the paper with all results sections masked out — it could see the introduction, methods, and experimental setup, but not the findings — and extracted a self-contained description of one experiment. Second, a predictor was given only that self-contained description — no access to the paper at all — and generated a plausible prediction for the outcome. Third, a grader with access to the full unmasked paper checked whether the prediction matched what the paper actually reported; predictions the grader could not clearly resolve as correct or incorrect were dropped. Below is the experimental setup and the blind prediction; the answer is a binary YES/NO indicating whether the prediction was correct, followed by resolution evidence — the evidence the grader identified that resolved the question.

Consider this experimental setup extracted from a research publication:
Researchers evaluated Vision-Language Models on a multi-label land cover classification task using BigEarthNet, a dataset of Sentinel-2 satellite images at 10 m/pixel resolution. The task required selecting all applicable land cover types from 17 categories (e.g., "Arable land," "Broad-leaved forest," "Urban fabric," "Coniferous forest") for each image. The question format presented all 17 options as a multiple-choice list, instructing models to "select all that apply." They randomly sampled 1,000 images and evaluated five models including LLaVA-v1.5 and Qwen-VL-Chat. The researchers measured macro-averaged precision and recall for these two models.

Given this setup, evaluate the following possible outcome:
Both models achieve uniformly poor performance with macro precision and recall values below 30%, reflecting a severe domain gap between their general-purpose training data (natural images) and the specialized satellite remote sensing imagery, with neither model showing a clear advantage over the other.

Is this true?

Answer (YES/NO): NO